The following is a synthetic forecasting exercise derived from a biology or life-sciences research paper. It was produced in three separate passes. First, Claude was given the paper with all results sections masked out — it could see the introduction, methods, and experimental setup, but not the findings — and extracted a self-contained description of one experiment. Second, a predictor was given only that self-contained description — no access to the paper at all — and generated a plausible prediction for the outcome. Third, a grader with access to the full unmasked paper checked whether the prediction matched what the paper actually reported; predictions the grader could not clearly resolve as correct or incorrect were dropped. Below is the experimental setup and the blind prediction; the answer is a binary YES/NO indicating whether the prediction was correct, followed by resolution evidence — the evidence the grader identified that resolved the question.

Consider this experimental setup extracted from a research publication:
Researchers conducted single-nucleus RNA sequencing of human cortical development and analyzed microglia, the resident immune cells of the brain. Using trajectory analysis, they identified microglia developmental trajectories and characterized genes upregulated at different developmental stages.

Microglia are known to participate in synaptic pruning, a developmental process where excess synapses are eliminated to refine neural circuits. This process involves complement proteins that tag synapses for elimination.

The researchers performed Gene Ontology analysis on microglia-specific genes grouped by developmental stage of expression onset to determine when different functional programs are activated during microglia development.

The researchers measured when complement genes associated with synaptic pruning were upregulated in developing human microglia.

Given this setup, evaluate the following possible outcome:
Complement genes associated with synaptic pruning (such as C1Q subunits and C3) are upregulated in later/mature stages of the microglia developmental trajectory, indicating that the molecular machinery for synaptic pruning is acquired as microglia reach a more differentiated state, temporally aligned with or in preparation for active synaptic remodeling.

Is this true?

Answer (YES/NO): YES